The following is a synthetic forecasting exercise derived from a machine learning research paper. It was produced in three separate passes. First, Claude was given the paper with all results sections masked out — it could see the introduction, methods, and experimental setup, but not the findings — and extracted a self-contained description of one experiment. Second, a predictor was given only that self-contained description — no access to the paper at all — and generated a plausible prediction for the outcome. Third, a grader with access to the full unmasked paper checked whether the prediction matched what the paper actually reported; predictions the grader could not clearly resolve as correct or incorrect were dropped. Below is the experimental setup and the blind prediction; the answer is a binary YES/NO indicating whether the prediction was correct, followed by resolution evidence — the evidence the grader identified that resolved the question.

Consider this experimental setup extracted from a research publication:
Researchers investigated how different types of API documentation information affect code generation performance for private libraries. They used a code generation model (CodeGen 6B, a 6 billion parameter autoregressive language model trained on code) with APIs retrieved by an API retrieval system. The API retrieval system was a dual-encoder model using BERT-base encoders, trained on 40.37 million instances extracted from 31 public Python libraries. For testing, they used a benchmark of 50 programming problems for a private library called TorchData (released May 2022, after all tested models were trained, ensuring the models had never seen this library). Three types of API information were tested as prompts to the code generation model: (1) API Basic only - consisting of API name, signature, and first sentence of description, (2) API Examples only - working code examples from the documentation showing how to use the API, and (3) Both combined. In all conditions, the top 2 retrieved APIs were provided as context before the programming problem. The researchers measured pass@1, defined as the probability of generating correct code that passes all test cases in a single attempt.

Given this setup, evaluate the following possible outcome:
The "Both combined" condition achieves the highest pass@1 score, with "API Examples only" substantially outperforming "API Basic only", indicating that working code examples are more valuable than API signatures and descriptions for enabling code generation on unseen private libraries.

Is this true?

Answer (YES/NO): NO